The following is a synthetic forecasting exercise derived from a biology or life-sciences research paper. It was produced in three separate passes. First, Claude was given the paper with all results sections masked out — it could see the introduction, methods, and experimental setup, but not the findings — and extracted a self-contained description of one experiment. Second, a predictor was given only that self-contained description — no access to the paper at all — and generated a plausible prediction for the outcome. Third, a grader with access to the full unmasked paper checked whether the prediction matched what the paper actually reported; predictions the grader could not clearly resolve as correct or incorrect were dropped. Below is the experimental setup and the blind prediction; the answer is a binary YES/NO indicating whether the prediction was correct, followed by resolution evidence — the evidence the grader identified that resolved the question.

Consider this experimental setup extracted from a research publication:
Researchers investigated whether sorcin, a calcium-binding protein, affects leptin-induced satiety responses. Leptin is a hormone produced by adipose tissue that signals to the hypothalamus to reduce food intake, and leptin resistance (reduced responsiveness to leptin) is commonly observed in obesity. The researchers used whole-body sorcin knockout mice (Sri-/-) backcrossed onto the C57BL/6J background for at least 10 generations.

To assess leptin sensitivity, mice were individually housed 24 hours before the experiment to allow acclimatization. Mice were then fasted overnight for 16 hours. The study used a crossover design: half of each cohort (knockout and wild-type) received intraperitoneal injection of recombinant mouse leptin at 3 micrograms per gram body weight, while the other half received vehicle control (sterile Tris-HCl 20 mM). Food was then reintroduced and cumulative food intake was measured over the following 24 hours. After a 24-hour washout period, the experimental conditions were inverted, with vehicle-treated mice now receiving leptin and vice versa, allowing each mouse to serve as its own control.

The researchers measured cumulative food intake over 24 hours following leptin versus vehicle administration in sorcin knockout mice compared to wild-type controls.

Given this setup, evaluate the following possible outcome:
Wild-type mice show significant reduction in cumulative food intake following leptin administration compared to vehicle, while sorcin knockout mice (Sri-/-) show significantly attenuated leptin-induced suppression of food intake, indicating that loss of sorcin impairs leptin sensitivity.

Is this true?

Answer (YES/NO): NO